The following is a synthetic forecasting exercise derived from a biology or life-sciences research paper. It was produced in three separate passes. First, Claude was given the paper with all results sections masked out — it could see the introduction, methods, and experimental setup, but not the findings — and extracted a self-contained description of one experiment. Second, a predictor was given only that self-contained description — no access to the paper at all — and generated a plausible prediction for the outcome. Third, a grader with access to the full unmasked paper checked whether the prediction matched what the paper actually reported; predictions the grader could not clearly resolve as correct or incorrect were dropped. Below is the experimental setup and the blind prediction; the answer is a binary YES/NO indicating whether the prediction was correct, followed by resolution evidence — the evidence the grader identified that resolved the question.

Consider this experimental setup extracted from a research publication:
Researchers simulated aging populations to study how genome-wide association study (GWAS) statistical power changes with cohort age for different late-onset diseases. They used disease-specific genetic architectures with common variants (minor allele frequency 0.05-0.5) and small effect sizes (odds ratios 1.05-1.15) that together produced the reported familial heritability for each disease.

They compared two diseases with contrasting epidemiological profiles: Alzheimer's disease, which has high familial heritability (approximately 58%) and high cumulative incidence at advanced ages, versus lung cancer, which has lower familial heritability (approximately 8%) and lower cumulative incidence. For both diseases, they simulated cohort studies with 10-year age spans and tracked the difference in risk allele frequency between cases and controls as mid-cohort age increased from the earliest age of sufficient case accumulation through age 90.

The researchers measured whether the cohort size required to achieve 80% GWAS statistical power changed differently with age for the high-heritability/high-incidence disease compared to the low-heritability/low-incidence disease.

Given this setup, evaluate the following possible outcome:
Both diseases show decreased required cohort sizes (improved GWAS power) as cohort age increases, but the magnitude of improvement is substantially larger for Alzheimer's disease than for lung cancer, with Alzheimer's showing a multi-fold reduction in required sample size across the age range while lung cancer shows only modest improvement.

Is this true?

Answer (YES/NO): NO